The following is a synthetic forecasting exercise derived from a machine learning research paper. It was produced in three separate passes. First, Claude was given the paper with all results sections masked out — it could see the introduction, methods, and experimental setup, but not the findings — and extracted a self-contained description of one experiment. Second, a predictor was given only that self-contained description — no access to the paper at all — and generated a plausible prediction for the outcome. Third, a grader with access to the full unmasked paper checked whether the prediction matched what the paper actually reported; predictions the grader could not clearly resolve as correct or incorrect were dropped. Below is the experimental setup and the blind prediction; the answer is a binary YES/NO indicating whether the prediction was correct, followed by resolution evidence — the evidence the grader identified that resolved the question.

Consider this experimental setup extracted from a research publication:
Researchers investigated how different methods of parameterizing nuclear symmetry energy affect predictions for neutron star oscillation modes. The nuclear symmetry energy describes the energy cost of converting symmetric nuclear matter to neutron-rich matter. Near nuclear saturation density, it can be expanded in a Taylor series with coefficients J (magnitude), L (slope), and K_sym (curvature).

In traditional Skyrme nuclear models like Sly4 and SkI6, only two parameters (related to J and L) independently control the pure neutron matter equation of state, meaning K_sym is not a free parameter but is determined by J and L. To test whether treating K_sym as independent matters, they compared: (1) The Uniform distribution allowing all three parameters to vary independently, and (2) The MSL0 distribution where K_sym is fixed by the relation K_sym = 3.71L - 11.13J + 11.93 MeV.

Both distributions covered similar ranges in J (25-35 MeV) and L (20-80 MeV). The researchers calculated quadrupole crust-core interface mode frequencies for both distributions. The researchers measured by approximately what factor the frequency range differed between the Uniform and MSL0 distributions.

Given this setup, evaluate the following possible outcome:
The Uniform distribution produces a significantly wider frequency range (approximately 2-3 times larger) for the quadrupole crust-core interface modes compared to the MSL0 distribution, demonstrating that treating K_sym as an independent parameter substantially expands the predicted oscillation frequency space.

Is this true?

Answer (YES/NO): NO